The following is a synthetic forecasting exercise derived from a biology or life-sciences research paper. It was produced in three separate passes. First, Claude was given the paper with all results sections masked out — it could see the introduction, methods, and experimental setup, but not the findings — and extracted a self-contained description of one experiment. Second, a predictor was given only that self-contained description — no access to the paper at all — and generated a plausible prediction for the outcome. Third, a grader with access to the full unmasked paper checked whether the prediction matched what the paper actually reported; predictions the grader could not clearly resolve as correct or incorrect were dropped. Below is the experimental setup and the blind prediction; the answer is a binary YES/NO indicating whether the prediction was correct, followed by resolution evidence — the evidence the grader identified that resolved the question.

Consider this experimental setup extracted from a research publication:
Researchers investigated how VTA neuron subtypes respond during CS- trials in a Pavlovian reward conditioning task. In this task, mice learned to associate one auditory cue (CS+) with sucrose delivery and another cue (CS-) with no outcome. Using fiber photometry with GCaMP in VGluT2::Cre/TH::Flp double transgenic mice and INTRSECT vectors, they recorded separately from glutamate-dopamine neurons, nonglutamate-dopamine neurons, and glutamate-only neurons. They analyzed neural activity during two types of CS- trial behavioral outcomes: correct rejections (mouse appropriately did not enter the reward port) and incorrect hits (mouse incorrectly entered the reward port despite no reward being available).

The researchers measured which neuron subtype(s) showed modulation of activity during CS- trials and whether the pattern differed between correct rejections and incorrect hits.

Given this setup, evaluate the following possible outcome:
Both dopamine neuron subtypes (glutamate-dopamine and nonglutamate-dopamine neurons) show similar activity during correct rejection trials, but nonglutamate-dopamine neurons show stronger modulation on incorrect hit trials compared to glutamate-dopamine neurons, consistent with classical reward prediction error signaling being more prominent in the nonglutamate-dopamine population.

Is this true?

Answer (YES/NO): NO